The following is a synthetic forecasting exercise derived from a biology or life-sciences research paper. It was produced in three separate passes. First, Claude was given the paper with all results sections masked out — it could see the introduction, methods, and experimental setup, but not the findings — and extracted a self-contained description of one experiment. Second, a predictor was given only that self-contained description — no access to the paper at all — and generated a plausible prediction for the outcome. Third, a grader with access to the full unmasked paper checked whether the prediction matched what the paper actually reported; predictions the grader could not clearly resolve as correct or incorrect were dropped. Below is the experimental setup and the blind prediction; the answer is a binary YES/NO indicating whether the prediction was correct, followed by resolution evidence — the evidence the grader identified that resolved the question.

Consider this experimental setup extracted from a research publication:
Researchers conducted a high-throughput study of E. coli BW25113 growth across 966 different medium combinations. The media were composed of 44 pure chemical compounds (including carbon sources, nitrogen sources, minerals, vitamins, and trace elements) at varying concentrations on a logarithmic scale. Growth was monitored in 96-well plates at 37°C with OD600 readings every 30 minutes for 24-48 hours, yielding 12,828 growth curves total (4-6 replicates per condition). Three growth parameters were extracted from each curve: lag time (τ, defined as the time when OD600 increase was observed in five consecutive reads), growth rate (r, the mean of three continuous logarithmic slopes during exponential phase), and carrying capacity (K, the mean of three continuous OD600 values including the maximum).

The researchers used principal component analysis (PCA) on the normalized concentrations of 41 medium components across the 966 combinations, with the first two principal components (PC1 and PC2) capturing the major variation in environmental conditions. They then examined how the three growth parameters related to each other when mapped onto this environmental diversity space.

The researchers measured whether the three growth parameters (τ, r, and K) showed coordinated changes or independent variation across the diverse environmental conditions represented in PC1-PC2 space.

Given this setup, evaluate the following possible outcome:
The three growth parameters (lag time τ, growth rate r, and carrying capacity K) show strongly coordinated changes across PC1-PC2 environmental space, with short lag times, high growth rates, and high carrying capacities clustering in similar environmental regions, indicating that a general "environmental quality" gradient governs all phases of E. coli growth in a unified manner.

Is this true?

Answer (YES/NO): NO